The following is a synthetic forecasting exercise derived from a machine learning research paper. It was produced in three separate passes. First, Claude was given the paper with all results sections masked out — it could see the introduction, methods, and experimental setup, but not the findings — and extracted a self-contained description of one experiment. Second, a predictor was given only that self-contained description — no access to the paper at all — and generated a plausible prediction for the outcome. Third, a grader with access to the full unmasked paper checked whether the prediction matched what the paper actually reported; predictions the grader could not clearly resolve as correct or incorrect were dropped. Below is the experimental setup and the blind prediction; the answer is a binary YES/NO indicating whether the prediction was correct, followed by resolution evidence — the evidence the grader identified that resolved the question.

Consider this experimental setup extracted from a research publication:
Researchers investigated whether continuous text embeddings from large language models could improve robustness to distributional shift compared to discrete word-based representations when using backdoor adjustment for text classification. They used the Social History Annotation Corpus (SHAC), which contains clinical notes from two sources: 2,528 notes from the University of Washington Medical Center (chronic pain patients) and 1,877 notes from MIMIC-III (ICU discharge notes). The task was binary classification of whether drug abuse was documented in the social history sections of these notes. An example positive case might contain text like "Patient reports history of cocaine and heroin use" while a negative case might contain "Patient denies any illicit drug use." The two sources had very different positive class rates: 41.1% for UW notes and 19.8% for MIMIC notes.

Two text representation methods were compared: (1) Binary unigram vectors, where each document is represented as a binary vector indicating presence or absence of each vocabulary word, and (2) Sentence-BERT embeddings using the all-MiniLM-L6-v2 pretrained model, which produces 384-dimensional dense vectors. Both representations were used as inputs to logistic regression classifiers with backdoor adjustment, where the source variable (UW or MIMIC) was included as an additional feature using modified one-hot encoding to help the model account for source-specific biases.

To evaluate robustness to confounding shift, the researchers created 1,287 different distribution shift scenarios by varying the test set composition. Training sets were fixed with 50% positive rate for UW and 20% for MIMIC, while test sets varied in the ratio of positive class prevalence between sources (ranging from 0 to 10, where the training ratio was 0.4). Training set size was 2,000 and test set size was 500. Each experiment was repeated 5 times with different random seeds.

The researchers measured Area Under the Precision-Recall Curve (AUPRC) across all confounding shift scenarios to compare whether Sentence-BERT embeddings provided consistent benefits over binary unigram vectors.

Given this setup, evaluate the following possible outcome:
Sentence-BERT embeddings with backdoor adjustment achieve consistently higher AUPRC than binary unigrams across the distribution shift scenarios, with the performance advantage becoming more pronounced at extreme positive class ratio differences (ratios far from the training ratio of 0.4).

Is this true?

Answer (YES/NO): NO